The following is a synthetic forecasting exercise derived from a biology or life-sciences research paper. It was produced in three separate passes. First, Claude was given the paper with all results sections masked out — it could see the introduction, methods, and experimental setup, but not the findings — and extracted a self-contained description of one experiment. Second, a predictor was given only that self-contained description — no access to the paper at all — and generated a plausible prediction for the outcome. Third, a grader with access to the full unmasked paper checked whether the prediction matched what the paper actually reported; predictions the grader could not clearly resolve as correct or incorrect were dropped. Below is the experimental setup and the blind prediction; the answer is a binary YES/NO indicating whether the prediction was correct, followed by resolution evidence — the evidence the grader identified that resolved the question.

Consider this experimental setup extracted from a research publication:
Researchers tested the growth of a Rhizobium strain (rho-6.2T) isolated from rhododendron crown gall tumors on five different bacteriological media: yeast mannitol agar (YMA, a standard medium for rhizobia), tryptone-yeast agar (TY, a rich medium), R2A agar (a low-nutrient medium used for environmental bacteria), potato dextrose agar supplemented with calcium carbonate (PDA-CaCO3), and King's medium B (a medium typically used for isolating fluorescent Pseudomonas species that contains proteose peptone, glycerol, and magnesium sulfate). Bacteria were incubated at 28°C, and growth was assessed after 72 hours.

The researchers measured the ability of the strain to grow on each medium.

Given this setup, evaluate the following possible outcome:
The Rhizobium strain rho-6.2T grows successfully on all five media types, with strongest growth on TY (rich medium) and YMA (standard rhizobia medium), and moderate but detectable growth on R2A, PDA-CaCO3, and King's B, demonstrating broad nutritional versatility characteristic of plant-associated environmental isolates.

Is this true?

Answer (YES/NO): NO